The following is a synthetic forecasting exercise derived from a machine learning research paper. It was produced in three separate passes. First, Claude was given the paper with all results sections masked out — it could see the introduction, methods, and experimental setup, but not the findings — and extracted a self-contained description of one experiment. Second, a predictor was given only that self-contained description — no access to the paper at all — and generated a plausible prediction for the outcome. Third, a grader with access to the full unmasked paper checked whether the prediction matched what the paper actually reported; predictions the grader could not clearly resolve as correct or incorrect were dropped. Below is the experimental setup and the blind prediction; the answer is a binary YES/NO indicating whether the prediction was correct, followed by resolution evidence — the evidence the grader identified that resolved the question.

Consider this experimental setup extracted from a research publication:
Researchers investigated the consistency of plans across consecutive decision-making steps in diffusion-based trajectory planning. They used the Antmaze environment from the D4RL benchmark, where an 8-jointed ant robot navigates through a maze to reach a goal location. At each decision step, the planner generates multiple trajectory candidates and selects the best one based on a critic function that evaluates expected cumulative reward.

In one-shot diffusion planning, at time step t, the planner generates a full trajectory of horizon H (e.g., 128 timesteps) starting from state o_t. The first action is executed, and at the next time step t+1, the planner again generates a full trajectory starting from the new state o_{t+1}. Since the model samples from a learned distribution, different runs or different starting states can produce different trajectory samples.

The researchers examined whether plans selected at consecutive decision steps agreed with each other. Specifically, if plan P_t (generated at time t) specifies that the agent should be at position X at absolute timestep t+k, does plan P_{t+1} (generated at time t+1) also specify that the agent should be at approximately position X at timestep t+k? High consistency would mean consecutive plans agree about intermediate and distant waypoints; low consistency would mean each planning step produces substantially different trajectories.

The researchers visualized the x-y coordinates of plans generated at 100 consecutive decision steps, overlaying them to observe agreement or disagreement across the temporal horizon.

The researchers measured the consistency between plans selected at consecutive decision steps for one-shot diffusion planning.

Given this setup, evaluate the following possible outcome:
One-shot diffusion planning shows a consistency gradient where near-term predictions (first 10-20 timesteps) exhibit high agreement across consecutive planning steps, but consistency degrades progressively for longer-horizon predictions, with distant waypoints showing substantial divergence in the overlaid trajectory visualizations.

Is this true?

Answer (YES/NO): NO